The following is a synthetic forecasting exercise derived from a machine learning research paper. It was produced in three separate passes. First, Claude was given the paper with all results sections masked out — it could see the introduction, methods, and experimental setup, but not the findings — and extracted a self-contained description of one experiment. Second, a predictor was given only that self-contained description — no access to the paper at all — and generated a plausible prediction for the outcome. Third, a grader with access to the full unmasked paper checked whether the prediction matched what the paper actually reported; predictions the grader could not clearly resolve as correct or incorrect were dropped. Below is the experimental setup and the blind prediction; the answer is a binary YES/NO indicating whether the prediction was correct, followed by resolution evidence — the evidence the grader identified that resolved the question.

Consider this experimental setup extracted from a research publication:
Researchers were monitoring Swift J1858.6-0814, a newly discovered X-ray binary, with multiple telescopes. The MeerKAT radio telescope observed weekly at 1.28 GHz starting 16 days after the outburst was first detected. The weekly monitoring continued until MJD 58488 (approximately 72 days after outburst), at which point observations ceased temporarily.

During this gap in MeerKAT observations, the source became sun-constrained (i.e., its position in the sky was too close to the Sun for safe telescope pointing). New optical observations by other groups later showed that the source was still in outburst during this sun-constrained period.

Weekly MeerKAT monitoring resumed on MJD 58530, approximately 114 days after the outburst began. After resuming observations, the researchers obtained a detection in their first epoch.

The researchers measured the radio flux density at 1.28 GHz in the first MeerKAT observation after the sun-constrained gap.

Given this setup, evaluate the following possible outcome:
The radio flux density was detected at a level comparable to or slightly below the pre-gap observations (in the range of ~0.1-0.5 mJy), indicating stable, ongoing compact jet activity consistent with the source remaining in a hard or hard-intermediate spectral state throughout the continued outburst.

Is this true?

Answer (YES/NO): NO